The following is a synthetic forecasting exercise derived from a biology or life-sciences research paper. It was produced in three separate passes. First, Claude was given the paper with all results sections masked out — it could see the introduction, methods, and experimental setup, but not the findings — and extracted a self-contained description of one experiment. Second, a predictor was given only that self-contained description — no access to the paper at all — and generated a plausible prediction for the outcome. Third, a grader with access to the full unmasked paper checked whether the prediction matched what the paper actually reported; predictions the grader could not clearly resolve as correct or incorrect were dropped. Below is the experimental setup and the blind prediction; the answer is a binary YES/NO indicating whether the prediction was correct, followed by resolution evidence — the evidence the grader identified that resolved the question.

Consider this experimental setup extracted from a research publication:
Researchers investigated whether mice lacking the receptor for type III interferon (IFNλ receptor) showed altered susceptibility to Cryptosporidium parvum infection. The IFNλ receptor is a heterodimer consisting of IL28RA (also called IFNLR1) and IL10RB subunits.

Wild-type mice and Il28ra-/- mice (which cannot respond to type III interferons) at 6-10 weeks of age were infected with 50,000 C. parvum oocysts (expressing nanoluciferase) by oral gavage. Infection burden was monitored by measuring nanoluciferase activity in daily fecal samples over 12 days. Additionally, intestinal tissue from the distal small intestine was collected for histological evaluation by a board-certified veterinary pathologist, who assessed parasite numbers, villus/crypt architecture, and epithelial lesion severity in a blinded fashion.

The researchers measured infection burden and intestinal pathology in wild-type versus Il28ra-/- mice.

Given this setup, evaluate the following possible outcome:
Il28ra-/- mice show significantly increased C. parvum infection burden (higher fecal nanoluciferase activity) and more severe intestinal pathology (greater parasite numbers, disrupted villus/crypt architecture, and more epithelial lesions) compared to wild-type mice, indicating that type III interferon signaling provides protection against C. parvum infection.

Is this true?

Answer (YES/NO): NO